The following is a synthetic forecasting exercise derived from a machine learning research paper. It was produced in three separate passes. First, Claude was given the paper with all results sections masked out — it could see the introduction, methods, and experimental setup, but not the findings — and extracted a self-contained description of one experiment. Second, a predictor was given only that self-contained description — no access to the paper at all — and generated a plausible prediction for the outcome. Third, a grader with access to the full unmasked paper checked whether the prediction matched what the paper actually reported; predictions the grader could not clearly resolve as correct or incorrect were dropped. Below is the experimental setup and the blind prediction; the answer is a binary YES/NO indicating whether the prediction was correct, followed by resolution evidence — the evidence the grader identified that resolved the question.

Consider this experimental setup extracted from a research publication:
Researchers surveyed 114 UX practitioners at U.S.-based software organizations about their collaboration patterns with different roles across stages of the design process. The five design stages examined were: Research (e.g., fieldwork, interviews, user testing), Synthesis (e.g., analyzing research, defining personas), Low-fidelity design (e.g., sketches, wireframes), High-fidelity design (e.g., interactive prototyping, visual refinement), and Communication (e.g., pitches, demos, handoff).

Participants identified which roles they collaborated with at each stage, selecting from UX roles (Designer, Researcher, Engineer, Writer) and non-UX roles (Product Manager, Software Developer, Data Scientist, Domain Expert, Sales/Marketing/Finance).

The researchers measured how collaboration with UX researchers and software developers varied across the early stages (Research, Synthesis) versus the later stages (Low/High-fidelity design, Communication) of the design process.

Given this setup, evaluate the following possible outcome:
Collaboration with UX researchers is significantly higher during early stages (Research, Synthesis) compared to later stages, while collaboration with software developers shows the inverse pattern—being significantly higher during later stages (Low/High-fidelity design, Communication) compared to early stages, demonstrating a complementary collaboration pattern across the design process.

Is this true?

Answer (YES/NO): NO